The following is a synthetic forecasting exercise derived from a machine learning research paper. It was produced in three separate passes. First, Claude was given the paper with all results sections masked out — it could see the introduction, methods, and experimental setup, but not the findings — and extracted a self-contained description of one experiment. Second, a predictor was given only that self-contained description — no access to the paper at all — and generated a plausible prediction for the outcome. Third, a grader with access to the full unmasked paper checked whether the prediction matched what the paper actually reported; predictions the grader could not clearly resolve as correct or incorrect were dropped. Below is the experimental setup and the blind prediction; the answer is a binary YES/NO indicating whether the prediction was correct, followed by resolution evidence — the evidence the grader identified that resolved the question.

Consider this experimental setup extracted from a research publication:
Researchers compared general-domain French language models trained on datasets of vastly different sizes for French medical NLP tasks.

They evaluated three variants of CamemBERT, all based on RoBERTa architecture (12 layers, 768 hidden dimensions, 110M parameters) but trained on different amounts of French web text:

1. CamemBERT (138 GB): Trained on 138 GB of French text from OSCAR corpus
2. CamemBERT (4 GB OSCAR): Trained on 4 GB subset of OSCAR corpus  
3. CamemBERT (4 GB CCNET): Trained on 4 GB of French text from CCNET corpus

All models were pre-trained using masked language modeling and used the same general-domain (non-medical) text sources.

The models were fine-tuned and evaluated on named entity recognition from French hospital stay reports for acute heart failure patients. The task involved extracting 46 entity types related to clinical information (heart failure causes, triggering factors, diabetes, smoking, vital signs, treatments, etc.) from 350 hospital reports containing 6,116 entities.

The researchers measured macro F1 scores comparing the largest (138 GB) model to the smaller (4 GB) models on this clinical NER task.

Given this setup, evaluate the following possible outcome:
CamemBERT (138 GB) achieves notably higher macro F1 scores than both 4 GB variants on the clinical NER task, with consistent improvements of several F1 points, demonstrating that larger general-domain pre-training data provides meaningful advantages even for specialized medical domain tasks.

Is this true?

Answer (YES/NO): NO